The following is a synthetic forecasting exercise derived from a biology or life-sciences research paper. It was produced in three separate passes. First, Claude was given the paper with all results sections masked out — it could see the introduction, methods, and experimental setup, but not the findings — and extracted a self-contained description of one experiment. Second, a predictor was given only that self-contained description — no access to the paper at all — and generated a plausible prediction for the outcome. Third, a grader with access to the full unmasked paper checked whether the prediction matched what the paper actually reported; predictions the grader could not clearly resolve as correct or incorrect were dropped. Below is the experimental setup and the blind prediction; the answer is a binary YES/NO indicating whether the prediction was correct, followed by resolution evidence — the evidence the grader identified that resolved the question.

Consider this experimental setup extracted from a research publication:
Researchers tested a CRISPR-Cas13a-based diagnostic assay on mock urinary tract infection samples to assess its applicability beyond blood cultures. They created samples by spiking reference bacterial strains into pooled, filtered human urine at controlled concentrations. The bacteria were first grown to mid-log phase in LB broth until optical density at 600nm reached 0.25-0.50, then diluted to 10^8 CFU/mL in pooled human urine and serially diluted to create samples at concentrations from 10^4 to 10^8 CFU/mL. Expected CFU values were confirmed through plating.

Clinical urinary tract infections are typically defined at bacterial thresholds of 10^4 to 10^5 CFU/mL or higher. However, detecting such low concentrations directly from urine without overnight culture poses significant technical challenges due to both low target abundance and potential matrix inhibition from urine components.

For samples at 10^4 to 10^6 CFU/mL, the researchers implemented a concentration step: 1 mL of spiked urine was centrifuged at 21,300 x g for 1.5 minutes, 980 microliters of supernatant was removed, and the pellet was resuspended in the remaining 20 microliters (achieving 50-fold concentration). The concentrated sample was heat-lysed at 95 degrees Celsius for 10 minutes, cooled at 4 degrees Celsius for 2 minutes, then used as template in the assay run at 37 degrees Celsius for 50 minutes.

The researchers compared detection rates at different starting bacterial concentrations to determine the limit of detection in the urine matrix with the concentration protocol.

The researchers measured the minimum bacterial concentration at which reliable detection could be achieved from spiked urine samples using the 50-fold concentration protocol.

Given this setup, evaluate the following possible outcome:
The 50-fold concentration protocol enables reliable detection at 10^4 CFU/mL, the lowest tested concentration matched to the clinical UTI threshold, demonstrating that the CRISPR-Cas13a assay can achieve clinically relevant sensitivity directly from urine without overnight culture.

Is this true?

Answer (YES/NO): NO